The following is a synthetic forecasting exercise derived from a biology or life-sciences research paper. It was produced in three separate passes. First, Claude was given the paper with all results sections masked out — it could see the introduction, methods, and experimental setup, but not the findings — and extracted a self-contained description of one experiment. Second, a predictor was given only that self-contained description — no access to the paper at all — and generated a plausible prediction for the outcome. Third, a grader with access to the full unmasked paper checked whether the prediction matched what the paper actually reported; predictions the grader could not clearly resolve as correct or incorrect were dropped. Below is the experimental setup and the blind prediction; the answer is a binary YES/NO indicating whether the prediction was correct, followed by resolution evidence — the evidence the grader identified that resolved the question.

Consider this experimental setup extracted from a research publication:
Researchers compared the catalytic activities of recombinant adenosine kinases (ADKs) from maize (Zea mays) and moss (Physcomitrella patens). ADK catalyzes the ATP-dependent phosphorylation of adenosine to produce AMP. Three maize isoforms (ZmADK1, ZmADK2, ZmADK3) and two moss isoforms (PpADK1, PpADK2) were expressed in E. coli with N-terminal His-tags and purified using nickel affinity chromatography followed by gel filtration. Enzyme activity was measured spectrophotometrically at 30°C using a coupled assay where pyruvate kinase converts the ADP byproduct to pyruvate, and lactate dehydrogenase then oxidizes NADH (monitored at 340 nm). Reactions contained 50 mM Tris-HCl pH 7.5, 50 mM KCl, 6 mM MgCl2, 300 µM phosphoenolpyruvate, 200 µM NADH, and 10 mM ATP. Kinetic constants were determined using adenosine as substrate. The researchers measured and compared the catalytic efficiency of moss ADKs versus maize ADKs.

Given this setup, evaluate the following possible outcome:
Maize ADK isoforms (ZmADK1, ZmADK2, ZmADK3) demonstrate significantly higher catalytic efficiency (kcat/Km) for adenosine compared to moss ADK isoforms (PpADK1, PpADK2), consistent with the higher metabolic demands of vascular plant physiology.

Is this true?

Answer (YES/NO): YES